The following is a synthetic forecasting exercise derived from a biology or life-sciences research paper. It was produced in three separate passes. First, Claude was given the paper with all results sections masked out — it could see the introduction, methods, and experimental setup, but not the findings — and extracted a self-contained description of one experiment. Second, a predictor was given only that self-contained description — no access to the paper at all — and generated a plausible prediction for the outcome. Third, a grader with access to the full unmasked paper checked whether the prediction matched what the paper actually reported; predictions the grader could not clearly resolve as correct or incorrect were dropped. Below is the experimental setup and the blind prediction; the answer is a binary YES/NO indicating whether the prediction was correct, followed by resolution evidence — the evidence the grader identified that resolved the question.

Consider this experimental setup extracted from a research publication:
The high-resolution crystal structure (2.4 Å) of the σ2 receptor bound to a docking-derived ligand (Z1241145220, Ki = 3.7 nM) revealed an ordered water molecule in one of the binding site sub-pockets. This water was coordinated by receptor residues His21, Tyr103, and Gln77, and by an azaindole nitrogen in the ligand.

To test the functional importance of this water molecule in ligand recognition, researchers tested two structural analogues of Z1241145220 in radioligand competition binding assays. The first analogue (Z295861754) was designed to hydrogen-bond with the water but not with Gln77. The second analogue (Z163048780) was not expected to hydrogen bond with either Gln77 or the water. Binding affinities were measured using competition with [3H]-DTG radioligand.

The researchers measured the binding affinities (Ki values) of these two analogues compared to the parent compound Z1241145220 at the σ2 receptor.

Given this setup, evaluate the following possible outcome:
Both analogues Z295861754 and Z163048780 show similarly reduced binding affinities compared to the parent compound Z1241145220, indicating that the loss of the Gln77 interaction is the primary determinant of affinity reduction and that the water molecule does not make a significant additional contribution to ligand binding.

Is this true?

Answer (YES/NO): NO